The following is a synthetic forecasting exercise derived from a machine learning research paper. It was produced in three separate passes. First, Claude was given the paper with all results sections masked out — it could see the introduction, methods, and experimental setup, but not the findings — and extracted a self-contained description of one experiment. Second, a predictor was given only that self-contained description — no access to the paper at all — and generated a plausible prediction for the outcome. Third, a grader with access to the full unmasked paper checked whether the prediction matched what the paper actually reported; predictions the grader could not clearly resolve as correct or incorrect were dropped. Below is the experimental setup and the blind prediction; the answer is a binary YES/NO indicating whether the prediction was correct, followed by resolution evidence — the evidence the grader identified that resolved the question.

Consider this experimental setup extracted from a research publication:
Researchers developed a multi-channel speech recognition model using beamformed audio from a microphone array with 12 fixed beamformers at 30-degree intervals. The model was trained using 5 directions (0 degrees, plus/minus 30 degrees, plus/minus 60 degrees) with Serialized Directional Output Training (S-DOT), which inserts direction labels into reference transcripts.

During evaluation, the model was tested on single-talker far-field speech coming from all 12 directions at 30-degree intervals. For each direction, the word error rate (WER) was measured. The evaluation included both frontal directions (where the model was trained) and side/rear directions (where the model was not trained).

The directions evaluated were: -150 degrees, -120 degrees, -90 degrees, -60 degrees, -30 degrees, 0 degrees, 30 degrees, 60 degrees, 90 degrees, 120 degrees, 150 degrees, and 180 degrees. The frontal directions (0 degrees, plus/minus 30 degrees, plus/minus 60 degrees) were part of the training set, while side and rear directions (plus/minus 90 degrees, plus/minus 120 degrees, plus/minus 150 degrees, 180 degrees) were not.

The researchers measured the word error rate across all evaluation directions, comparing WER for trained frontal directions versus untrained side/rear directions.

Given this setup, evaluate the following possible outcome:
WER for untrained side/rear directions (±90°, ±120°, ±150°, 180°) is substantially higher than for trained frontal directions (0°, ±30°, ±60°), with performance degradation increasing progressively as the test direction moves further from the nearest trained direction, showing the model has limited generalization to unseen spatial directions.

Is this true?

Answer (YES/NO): NO